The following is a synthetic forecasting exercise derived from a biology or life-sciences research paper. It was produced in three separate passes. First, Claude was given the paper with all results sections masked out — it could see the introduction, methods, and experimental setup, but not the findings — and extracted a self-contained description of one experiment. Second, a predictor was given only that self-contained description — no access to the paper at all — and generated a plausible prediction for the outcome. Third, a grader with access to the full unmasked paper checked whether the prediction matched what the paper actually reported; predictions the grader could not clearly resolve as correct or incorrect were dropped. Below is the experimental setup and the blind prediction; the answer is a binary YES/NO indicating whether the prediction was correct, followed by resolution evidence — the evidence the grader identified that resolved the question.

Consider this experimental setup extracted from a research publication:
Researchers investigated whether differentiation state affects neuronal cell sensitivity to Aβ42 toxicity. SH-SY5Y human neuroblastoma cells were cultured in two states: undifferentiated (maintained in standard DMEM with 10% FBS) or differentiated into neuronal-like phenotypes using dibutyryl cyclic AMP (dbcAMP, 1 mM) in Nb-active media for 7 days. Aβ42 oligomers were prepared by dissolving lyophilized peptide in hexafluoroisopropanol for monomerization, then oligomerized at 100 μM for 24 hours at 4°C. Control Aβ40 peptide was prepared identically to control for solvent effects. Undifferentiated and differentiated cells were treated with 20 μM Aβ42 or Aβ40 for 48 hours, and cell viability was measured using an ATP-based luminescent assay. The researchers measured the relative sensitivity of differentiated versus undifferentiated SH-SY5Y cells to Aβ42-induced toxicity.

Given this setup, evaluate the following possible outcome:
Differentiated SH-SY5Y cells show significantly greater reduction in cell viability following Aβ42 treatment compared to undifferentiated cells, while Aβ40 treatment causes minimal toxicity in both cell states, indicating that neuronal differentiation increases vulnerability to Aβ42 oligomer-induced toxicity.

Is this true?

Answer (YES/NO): YES